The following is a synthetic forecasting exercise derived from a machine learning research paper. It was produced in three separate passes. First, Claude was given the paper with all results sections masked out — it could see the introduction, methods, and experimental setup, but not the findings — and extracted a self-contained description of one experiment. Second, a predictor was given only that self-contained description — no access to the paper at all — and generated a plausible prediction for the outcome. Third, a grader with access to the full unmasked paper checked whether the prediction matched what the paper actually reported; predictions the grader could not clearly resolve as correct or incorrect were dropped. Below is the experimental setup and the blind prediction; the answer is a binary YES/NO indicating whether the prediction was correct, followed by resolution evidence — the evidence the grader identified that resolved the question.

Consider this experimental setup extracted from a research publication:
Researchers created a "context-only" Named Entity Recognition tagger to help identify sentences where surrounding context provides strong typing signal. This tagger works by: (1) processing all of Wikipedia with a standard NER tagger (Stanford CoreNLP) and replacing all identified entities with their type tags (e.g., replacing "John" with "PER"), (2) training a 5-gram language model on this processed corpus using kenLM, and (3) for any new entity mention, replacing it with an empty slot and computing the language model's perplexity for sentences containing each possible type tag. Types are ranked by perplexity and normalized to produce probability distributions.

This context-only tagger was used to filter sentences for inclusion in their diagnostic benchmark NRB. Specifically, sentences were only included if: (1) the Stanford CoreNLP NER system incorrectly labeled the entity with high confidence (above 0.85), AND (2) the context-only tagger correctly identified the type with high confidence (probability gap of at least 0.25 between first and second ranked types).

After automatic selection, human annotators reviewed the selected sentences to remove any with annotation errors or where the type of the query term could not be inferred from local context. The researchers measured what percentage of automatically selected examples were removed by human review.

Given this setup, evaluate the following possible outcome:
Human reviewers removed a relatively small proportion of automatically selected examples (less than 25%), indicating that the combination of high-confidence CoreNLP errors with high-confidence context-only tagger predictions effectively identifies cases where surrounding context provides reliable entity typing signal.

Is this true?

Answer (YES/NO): YES